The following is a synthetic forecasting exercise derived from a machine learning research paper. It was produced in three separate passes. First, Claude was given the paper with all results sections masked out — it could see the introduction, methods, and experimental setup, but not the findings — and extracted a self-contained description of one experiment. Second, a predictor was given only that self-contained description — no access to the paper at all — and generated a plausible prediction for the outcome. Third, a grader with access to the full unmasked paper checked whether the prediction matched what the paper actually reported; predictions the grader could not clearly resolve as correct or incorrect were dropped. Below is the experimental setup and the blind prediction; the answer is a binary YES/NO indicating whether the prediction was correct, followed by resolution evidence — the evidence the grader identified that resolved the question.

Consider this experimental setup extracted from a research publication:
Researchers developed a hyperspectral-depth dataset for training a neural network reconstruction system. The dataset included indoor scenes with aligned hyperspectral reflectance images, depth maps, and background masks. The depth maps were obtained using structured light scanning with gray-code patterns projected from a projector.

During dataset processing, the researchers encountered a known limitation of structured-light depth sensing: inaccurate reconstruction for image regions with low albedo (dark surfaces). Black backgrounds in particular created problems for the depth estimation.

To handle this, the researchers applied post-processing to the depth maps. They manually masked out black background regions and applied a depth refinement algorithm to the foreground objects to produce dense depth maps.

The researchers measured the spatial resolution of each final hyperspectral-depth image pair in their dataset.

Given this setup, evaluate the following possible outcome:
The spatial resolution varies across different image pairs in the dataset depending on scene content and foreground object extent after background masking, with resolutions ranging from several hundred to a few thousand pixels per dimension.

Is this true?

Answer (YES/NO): NO